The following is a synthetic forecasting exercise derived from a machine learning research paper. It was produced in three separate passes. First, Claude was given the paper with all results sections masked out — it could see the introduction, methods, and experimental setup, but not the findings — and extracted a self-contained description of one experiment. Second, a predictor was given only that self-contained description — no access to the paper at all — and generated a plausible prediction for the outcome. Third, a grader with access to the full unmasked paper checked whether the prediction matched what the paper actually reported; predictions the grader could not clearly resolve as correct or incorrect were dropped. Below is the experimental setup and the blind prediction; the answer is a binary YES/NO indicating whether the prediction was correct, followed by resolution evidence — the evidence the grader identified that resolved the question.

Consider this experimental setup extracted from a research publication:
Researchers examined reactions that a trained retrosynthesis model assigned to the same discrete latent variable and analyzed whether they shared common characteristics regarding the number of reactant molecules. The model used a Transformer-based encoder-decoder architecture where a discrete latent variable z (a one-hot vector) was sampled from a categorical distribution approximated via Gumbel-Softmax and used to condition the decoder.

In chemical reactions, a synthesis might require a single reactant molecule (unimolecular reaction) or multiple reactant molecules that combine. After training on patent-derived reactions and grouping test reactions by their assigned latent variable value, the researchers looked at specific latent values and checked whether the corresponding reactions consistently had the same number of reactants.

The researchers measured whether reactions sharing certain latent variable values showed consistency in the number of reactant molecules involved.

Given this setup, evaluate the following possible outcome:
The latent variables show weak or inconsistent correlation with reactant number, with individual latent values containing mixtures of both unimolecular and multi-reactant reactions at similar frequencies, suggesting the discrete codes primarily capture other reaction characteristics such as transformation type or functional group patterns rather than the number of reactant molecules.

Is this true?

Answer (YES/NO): NO